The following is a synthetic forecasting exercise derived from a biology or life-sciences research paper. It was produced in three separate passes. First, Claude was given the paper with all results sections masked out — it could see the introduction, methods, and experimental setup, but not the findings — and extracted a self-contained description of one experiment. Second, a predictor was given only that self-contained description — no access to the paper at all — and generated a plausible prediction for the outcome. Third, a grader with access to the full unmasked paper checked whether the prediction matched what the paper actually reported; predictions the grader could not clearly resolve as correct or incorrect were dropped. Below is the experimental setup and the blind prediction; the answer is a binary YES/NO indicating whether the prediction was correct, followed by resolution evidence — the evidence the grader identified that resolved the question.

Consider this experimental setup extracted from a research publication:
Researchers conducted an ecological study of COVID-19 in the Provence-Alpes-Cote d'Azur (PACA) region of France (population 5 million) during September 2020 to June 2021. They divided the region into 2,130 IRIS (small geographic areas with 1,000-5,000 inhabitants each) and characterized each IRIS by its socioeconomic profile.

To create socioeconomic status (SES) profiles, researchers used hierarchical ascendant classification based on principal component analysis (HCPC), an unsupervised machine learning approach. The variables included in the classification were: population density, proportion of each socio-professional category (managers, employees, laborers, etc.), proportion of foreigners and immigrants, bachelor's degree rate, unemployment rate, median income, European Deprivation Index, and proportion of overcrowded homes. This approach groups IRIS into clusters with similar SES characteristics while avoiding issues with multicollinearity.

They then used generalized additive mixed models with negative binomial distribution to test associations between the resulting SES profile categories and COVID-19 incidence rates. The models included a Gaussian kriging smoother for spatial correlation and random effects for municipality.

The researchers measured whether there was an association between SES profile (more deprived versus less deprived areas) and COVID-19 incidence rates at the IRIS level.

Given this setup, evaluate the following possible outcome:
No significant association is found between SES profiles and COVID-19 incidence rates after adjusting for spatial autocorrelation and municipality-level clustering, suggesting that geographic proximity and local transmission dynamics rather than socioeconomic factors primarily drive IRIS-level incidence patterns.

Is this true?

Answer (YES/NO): NO